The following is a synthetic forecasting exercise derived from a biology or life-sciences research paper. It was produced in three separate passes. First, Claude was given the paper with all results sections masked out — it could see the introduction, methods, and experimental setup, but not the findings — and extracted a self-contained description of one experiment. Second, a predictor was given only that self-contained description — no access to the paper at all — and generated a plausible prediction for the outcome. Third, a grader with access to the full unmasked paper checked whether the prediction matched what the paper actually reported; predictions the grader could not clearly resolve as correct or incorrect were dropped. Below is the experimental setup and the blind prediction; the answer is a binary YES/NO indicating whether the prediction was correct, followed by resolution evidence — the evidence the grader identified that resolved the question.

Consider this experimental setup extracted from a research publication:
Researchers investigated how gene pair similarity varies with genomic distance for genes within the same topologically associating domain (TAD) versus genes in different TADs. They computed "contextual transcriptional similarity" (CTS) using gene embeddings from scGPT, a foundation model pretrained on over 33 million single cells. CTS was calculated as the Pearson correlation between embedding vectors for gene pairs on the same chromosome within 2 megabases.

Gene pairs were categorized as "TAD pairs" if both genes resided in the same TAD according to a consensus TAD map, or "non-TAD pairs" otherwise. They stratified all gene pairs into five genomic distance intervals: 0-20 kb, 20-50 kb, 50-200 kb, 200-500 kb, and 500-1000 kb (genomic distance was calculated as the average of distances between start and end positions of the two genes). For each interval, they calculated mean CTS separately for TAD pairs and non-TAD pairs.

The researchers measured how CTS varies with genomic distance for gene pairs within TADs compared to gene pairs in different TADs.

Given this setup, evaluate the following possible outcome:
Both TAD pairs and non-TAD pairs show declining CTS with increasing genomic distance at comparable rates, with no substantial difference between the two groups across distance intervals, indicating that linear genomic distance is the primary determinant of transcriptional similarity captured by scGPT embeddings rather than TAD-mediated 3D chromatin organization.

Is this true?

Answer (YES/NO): NO